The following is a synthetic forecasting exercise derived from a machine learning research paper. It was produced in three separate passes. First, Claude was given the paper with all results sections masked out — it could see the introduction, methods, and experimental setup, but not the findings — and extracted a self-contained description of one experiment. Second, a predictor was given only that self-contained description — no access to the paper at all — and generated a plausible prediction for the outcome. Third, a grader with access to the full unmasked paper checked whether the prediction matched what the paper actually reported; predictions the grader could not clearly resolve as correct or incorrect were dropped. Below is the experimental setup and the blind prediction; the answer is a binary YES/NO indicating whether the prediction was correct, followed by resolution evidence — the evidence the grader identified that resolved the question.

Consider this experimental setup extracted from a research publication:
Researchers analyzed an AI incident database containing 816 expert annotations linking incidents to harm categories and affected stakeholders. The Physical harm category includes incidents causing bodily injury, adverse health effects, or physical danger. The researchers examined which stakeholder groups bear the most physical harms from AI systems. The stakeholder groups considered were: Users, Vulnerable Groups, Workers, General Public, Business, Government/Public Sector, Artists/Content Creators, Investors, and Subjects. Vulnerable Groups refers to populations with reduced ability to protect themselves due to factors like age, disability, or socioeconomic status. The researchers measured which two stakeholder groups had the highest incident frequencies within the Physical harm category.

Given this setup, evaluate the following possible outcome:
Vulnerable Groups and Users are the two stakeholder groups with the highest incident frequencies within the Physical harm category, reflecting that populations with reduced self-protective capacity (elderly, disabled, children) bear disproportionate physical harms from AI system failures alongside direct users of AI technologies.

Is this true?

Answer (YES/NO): YES